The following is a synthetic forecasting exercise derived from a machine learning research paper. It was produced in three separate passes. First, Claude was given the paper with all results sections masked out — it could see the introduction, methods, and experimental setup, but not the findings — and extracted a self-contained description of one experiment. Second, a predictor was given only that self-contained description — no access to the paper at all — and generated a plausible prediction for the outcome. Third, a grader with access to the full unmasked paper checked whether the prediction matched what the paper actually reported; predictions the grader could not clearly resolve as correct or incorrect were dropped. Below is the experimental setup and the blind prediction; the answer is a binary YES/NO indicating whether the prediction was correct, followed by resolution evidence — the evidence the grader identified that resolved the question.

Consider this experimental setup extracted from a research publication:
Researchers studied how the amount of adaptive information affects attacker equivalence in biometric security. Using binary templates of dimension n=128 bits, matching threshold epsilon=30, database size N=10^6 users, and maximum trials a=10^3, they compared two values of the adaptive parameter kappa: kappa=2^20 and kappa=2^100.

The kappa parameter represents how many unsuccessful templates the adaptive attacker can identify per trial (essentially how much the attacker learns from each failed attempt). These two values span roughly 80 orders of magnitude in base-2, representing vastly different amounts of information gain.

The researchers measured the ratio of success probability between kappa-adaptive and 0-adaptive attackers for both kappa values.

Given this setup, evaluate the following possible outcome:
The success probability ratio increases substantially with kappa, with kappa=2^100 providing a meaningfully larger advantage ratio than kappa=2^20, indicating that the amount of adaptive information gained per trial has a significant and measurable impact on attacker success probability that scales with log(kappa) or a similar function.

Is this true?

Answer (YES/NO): NO